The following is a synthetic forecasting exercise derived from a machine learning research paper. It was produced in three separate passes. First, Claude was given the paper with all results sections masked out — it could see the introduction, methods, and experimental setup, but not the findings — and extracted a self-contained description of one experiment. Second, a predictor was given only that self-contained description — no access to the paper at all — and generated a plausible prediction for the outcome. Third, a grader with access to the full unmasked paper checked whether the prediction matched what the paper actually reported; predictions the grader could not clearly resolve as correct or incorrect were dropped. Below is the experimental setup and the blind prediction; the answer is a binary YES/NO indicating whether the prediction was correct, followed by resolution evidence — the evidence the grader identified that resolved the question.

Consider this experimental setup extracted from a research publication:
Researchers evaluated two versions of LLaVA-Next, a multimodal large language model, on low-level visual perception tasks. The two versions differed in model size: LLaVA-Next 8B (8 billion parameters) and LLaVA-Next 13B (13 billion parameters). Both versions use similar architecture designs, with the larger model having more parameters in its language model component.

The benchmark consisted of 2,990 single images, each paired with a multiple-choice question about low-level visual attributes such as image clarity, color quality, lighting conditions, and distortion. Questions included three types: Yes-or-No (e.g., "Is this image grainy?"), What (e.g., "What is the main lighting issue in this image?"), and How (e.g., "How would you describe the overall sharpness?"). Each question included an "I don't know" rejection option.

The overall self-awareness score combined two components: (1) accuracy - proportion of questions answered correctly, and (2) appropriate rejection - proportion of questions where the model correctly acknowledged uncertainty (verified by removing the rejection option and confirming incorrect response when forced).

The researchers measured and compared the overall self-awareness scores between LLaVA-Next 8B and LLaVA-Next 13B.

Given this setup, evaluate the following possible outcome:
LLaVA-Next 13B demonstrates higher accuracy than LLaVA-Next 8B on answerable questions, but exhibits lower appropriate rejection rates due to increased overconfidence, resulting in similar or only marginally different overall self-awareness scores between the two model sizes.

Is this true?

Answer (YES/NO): NO